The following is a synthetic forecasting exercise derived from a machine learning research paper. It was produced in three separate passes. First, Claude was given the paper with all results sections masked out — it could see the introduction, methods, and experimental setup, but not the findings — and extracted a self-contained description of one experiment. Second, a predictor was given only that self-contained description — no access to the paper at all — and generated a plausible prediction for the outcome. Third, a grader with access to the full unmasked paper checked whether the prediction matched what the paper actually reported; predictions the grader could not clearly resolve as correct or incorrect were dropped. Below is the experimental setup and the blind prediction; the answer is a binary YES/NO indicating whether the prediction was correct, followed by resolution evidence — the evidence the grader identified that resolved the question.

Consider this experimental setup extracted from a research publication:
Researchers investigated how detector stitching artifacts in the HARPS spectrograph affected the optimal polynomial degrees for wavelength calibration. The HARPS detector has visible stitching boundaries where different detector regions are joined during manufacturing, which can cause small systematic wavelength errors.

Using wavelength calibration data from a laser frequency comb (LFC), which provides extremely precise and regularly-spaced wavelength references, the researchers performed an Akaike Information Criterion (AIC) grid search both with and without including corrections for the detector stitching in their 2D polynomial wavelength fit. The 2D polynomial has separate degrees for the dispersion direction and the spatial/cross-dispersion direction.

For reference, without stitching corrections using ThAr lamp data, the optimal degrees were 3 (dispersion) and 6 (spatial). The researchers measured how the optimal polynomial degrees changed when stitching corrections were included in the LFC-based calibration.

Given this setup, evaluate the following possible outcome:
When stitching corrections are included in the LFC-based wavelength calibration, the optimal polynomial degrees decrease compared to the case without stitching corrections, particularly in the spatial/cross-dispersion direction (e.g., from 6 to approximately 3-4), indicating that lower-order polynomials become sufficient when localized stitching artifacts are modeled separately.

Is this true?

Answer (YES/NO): NO